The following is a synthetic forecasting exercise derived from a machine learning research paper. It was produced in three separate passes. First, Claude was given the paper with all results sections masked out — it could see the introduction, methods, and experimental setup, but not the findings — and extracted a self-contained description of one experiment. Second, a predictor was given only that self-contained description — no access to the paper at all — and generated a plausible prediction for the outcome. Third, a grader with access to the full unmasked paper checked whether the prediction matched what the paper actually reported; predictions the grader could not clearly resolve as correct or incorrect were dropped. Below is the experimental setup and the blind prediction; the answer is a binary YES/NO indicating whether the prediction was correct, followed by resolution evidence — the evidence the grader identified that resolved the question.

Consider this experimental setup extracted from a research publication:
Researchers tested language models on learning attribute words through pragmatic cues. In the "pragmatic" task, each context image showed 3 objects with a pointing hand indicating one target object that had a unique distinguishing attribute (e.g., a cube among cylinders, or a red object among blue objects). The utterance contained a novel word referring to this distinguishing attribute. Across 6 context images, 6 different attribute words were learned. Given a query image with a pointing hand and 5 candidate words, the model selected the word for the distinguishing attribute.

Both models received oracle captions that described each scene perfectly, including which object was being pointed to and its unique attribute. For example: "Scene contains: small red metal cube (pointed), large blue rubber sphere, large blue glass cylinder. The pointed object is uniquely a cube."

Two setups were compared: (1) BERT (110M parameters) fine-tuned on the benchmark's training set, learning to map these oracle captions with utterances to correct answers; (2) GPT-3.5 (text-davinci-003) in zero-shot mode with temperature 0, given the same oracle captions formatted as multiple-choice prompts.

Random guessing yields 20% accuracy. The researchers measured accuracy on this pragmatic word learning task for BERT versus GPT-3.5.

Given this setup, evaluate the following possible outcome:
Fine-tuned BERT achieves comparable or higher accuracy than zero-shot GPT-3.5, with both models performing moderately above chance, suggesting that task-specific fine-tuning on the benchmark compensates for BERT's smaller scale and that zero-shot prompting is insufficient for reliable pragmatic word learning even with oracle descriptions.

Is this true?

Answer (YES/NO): NO